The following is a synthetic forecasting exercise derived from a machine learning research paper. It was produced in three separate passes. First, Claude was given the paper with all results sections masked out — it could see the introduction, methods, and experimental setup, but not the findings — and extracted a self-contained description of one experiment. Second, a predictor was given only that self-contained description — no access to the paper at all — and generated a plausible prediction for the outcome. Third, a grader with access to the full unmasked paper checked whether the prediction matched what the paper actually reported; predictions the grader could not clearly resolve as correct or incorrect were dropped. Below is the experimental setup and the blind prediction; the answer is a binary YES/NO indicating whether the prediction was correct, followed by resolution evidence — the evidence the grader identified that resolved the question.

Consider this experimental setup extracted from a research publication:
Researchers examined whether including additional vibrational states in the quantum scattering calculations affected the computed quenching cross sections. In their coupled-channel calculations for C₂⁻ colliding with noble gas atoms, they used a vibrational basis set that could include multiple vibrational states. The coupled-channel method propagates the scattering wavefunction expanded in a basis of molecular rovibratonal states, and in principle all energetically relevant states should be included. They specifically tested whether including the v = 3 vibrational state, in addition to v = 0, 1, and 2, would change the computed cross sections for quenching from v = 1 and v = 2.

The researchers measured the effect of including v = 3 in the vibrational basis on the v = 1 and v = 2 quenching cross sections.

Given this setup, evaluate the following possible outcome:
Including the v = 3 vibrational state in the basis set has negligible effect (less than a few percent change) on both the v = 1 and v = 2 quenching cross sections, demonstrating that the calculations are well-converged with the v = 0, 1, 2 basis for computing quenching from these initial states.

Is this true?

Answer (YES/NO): YES